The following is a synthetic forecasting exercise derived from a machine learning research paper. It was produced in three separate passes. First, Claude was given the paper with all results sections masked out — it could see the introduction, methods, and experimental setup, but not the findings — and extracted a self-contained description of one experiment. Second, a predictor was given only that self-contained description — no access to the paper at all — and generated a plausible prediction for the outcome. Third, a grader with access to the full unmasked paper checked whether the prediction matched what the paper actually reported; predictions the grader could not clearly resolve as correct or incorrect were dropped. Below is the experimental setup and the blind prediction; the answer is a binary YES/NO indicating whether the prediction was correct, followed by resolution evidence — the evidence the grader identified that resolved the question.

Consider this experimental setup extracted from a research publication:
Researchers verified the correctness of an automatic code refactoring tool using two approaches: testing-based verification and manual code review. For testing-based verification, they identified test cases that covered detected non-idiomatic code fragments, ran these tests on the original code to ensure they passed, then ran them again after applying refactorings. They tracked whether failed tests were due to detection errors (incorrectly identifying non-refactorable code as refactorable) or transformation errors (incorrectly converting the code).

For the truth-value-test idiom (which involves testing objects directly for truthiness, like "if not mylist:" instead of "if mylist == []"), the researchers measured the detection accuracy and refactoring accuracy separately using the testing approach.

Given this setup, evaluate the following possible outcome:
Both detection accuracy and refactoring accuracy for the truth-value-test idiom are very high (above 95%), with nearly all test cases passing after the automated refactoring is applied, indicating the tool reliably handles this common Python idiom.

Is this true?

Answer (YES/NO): YES